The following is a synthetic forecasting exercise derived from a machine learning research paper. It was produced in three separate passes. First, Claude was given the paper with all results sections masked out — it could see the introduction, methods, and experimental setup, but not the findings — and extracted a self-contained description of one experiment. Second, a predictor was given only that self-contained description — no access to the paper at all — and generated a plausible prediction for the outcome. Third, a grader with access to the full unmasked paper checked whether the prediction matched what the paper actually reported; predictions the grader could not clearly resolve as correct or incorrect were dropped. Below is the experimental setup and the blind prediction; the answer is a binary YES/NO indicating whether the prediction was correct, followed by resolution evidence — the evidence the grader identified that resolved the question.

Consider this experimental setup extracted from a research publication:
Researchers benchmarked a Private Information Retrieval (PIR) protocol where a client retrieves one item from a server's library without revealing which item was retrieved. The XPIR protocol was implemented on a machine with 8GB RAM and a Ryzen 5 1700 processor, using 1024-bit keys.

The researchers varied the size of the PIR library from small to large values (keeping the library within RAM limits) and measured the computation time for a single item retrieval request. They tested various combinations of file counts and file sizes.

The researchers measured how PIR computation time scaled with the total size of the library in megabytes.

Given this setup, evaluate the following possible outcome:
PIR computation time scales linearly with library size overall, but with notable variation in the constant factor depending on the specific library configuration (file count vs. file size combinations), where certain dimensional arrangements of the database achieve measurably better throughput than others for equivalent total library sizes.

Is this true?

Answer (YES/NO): NO